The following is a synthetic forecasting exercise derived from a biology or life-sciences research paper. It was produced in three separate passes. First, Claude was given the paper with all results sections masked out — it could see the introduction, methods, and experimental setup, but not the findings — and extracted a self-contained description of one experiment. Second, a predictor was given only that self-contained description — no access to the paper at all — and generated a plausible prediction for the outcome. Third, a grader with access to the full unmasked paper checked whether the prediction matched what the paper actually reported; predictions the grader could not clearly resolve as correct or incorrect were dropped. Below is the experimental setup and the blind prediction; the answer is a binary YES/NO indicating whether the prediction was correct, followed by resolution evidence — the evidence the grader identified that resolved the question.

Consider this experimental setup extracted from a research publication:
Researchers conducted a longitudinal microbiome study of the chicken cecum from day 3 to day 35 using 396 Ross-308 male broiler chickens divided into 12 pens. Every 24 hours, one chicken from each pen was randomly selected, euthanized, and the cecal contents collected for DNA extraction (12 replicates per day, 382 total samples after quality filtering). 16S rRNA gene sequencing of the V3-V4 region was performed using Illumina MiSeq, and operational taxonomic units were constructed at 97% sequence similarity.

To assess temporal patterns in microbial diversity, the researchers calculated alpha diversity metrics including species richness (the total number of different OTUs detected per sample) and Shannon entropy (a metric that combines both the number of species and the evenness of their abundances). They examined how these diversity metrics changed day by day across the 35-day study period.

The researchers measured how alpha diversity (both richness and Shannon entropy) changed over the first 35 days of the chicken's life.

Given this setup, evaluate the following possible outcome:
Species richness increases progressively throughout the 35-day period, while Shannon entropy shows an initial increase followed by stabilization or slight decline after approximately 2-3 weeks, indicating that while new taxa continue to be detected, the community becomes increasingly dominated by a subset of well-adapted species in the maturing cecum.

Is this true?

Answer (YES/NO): NO